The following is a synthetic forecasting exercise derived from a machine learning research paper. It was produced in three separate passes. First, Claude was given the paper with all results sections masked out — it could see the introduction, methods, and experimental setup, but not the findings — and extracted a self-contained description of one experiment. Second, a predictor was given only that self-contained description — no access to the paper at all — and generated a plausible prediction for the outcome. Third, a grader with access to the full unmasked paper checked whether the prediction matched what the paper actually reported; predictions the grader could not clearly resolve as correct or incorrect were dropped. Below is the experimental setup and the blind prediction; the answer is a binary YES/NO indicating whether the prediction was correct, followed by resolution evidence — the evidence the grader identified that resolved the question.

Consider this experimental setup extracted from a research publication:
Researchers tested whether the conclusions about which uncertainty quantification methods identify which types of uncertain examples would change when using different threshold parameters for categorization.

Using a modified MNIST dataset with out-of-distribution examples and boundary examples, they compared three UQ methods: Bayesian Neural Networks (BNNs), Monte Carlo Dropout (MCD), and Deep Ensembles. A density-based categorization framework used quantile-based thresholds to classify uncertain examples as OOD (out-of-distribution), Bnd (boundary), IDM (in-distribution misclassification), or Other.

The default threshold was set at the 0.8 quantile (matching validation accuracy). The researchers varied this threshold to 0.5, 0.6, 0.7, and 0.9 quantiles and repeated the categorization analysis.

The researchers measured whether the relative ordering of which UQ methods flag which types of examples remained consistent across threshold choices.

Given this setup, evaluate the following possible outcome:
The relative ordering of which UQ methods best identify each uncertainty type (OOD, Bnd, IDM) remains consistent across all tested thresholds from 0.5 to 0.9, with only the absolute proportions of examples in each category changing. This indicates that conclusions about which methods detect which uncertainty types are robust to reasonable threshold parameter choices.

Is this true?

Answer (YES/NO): YES